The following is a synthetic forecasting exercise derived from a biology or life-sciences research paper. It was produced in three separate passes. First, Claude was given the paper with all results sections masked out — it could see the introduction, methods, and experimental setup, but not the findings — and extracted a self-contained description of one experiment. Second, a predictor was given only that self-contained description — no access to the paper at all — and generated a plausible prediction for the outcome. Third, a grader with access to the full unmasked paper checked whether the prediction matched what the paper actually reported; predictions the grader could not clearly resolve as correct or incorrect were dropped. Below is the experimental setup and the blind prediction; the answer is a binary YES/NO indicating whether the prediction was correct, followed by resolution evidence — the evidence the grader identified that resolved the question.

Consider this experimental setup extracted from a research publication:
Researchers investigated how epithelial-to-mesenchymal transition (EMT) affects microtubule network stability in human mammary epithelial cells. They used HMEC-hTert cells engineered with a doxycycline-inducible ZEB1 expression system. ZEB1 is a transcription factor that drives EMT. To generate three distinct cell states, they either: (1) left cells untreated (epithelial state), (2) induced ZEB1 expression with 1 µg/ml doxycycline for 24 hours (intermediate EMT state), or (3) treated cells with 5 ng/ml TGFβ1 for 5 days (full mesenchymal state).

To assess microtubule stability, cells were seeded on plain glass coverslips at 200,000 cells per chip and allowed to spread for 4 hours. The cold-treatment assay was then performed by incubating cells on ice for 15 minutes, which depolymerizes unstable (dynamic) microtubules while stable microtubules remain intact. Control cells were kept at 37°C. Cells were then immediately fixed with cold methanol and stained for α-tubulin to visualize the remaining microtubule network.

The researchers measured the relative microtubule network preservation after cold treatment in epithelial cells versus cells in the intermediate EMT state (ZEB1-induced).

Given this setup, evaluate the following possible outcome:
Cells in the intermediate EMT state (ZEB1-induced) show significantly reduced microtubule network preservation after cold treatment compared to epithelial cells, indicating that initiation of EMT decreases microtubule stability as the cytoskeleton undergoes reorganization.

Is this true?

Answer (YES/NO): YES